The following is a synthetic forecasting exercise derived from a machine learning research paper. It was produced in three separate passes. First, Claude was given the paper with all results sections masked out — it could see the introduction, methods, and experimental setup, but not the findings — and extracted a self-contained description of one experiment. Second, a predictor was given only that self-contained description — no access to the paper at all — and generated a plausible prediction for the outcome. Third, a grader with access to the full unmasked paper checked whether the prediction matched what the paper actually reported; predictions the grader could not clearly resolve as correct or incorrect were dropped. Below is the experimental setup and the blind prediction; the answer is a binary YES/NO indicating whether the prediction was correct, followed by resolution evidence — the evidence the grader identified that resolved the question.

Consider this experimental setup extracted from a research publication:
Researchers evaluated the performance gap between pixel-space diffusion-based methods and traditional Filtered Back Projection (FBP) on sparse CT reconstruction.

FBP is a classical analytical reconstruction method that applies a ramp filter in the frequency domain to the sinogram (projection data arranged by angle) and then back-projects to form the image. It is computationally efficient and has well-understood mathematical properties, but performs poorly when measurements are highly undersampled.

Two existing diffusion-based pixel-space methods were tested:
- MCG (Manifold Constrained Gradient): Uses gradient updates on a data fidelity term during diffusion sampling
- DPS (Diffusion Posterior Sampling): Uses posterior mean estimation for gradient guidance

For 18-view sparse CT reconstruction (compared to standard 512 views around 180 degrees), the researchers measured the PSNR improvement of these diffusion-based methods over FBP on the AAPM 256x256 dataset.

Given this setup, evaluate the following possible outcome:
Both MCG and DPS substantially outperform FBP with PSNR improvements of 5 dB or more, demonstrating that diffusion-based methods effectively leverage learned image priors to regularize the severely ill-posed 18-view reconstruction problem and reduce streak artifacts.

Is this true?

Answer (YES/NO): NO